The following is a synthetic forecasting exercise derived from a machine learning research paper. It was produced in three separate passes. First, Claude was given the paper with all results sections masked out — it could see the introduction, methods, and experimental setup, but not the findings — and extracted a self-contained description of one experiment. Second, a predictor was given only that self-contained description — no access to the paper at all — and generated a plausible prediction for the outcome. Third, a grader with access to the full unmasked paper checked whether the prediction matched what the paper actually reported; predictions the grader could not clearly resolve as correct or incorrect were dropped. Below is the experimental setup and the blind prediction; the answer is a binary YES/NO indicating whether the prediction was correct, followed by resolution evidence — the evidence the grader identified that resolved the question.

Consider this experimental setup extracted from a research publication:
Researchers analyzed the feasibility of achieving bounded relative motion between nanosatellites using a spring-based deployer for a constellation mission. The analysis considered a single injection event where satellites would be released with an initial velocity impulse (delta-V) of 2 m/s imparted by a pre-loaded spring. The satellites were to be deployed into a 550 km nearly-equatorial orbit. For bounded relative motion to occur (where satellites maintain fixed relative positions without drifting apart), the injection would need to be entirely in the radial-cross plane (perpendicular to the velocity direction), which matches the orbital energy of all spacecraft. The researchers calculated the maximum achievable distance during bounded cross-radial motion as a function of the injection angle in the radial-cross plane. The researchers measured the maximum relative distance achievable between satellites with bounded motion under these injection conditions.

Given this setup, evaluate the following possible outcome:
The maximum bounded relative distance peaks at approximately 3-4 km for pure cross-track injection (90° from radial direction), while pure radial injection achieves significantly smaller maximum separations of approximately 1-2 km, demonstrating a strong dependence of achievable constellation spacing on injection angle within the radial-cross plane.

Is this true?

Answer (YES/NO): NO